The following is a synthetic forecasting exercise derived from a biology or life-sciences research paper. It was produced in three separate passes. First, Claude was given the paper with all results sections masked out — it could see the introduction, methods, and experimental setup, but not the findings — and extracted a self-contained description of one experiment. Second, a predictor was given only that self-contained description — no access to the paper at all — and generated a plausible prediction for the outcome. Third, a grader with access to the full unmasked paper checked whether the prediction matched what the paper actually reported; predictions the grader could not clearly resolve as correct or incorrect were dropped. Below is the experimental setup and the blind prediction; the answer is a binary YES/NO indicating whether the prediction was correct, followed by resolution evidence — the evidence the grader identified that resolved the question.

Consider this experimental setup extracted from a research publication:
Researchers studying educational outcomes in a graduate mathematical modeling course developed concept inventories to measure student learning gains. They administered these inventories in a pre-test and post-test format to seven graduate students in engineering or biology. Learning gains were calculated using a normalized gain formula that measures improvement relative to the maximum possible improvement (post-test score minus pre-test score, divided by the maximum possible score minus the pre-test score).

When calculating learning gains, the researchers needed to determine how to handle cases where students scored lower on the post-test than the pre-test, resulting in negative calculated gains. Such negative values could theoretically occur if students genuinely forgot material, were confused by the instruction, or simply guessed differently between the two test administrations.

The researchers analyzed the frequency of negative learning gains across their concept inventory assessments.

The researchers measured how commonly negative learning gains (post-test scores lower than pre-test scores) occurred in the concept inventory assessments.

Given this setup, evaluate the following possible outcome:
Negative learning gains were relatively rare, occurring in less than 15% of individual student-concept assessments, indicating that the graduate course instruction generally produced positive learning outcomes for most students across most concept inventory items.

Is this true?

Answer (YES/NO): NO